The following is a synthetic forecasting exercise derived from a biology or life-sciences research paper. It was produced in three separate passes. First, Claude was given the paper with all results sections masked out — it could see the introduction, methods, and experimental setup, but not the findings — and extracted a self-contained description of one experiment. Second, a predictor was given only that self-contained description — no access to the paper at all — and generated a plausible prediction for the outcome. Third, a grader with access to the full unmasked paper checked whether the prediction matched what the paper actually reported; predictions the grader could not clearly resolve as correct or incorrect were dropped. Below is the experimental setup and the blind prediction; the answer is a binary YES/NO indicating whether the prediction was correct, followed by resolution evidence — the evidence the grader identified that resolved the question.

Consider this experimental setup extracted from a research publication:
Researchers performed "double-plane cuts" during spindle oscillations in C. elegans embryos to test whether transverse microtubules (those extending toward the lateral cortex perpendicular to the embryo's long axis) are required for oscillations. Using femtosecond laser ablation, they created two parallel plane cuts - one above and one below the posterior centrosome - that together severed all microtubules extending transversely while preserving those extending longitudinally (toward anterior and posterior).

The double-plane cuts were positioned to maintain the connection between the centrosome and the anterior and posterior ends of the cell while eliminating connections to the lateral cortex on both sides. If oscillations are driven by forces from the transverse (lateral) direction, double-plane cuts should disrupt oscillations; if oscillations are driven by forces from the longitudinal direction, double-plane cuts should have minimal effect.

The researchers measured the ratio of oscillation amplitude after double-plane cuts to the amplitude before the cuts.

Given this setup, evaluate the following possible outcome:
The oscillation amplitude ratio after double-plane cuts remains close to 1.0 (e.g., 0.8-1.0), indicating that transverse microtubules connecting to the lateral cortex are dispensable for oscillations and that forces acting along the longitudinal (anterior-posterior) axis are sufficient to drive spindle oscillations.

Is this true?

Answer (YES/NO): NO